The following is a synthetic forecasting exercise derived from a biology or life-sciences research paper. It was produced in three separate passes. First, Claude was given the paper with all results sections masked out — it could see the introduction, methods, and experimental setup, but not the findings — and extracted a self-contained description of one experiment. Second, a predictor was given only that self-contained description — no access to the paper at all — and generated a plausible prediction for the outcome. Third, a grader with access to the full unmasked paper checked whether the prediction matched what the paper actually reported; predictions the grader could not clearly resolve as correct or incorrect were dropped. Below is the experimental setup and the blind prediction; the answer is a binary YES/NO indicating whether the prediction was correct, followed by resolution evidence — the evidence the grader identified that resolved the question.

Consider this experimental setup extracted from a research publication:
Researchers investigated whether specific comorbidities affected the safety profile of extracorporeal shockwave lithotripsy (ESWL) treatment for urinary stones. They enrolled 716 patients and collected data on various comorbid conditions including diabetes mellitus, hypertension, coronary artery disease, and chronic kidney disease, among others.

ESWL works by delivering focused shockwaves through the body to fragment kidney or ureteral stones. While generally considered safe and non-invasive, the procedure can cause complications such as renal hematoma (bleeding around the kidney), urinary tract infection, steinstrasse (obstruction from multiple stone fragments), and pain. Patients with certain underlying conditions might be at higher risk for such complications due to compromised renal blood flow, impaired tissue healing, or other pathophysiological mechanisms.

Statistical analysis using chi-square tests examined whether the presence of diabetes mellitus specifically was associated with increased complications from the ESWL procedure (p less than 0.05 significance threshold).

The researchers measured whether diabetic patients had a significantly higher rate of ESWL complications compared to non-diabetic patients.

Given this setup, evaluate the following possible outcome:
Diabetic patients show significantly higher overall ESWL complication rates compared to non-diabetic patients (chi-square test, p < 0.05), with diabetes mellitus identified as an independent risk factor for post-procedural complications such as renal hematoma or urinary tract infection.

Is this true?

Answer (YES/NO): YES